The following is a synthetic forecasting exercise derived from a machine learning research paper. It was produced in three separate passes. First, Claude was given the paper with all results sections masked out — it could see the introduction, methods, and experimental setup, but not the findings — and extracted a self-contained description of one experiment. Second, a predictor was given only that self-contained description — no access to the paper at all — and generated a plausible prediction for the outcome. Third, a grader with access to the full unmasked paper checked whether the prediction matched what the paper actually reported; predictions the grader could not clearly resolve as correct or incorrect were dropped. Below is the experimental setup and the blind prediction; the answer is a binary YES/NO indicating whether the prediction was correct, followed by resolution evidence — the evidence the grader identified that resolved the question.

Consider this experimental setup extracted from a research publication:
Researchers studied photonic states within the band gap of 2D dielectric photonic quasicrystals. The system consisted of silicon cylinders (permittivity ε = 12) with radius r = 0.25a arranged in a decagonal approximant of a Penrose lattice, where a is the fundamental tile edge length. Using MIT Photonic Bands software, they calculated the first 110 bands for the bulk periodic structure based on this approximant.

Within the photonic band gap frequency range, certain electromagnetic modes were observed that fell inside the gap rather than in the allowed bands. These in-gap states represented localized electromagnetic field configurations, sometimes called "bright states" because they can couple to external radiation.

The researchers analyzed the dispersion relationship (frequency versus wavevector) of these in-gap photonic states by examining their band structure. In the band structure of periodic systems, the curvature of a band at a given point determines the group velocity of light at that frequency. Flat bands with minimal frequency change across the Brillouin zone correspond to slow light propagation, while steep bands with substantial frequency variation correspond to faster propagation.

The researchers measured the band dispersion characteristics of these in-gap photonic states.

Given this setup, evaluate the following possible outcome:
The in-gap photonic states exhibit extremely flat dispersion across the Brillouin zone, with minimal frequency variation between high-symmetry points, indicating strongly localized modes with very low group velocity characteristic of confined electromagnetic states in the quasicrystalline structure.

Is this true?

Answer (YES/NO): YES